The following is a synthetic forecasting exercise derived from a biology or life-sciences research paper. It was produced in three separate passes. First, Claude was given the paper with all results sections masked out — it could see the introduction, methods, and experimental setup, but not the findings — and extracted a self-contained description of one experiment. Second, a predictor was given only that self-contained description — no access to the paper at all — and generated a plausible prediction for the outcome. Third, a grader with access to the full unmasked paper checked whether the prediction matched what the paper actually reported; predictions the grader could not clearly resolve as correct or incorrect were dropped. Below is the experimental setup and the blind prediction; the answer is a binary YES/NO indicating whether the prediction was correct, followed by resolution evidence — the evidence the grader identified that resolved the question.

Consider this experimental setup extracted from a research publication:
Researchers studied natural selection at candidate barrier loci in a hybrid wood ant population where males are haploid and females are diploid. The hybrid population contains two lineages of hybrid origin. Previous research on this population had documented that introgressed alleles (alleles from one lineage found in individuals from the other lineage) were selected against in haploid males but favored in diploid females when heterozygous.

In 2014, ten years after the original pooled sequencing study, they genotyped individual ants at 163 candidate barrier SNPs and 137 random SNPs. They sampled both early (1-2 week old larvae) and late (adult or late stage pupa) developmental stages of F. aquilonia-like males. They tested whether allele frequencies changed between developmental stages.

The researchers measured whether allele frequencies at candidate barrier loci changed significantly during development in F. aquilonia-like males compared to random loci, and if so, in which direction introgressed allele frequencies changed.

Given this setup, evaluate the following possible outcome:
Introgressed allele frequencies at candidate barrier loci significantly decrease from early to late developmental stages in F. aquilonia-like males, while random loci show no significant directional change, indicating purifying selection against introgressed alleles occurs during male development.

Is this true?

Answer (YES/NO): NO